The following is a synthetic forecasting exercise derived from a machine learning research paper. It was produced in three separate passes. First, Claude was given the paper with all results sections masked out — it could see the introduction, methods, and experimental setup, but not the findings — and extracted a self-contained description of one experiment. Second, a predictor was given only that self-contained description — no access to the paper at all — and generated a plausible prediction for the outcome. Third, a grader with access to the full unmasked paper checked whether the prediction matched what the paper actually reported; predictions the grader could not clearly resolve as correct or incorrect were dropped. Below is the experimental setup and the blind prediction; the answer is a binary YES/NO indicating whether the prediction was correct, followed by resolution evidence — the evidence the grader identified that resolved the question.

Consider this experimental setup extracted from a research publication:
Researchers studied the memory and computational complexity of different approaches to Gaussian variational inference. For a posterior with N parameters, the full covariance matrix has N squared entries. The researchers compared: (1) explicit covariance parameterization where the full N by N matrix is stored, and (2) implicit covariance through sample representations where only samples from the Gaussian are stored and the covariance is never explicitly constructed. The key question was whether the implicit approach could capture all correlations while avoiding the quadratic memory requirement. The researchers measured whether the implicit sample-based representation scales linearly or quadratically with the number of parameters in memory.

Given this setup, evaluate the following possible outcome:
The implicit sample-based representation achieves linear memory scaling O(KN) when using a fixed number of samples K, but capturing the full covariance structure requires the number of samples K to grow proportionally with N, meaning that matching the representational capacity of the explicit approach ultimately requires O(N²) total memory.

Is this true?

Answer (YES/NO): YES